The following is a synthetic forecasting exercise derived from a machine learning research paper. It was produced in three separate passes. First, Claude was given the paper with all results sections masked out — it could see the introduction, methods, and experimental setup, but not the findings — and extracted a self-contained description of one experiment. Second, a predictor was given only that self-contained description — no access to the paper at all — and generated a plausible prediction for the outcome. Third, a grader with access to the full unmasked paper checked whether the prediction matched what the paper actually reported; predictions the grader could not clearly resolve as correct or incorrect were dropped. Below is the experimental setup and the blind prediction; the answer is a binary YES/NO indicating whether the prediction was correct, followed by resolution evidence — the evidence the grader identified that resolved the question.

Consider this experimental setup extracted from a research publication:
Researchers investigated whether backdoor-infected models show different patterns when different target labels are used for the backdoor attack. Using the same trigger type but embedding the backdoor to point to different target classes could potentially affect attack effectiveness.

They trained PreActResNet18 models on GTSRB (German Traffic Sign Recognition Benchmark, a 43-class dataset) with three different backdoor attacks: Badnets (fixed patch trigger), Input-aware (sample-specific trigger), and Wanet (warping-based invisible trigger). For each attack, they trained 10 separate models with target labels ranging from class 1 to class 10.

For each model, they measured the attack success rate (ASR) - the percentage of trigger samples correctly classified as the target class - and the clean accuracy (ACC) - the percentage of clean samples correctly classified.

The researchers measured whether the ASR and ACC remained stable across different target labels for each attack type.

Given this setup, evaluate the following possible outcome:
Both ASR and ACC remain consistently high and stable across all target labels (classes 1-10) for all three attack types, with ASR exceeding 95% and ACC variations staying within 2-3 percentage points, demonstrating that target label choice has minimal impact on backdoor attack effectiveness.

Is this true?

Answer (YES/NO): NO